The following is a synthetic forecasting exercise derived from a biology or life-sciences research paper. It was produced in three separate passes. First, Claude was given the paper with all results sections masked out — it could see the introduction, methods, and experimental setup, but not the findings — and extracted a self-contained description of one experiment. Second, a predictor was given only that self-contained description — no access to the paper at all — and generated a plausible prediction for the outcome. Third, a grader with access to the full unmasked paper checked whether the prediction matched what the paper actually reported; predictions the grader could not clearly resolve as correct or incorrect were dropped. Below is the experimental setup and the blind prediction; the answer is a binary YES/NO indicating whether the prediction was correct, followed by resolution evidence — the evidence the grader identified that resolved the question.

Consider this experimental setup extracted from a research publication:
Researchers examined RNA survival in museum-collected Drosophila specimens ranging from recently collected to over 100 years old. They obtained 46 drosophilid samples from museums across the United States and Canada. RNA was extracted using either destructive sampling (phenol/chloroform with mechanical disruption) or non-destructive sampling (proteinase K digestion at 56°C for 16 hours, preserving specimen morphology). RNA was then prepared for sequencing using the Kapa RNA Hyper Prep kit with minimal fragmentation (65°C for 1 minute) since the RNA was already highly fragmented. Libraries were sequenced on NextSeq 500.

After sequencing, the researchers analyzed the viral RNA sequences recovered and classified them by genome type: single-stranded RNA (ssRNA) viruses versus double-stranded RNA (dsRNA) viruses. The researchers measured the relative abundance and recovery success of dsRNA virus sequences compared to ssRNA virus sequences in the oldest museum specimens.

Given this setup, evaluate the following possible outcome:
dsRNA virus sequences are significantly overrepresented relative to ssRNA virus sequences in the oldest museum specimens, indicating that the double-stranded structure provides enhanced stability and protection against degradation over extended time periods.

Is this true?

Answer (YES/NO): NO